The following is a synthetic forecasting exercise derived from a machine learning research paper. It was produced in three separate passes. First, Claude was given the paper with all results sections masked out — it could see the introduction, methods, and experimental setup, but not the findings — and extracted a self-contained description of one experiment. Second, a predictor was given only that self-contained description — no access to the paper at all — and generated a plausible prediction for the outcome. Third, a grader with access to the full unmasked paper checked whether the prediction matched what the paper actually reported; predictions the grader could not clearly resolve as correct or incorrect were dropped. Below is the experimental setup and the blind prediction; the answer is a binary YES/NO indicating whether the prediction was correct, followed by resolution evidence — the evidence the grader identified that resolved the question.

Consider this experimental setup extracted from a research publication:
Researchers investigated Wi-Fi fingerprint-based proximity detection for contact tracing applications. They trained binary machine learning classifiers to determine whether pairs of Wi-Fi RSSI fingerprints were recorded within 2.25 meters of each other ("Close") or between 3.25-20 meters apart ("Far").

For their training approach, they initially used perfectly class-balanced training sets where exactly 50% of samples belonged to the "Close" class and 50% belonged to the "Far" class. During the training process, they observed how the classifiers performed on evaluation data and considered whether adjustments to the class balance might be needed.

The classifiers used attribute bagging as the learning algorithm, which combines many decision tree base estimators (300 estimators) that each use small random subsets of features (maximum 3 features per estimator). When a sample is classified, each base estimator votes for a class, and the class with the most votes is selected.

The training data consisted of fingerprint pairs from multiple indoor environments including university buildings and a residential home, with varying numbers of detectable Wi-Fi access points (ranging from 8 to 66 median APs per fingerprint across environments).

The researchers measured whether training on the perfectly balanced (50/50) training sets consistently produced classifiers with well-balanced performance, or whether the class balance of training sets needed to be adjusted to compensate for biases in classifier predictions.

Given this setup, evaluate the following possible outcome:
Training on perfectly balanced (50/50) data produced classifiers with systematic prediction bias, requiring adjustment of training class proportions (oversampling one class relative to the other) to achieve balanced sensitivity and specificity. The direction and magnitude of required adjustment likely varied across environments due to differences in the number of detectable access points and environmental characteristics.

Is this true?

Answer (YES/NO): YES